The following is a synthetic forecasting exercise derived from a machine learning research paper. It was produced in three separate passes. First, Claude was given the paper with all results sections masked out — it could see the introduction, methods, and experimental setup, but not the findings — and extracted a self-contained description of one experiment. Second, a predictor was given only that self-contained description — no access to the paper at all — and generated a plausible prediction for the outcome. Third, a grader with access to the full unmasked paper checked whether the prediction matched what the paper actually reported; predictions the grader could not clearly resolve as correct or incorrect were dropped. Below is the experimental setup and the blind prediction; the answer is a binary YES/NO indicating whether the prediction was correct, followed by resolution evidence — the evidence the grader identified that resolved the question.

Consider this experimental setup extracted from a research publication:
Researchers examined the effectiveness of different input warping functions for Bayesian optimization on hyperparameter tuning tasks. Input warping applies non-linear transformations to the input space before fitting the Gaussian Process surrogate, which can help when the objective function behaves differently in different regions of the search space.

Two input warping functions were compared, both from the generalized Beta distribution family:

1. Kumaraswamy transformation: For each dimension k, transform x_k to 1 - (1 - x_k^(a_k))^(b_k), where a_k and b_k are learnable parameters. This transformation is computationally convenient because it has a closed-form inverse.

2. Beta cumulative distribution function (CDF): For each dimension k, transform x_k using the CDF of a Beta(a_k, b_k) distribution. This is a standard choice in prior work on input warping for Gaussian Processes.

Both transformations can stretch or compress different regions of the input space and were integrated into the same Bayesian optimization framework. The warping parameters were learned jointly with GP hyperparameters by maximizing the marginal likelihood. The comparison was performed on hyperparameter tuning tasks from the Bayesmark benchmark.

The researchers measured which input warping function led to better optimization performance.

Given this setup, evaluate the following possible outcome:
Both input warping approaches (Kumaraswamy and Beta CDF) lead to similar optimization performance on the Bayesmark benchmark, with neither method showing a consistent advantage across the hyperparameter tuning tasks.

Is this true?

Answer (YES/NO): NO